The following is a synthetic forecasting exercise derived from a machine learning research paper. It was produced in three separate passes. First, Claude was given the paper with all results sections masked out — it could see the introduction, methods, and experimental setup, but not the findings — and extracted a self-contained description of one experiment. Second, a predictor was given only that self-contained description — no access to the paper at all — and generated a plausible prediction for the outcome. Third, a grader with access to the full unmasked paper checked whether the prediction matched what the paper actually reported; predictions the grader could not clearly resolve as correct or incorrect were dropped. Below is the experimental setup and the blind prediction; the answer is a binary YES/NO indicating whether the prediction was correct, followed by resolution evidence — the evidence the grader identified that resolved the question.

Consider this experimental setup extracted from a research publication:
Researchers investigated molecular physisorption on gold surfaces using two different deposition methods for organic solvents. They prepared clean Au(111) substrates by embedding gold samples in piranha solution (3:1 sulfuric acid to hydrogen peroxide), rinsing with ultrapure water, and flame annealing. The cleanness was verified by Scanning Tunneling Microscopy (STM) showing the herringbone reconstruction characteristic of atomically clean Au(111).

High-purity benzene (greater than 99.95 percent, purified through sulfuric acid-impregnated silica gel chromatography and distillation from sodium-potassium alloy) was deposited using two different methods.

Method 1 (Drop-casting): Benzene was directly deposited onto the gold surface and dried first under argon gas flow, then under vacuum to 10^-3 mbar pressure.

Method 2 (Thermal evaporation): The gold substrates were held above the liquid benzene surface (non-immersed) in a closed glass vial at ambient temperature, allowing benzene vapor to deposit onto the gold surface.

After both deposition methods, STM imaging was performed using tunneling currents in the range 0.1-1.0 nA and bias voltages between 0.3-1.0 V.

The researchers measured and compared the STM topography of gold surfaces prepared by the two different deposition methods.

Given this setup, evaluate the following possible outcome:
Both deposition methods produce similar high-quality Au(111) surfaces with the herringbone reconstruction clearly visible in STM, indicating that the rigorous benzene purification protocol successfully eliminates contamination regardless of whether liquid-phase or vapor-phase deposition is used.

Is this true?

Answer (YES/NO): NO